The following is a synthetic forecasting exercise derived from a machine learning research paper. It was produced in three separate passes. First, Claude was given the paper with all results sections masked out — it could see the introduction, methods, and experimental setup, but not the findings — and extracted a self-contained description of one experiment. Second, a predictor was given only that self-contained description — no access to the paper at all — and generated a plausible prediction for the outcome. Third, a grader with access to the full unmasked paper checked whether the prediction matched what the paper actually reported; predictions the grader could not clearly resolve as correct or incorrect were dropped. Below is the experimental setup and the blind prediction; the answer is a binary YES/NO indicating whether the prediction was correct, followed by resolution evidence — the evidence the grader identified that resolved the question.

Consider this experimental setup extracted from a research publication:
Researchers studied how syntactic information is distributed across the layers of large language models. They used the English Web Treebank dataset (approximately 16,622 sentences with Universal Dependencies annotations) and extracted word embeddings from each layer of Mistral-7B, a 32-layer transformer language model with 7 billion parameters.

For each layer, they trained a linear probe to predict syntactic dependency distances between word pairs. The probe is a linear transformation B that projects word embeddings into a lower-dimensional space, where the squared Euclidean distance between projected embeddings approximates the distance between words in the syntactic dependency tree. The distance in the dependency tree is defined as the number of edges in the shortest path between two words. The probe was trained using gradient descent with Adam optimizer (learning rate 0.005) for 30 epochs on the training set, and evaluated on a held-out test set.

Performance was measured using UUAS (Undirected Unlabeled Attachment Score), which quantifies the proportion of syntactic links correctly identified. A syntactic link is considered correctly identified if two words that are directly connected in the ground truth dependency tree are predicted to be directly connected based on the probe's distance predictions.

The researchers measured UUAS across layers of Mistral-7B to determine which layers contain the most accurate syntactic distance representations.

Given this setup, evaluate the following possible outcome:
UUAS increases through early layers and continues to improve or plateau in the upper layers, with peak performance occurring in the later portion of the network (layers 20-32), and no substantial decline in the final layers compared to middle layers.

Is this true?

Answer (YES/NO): NO